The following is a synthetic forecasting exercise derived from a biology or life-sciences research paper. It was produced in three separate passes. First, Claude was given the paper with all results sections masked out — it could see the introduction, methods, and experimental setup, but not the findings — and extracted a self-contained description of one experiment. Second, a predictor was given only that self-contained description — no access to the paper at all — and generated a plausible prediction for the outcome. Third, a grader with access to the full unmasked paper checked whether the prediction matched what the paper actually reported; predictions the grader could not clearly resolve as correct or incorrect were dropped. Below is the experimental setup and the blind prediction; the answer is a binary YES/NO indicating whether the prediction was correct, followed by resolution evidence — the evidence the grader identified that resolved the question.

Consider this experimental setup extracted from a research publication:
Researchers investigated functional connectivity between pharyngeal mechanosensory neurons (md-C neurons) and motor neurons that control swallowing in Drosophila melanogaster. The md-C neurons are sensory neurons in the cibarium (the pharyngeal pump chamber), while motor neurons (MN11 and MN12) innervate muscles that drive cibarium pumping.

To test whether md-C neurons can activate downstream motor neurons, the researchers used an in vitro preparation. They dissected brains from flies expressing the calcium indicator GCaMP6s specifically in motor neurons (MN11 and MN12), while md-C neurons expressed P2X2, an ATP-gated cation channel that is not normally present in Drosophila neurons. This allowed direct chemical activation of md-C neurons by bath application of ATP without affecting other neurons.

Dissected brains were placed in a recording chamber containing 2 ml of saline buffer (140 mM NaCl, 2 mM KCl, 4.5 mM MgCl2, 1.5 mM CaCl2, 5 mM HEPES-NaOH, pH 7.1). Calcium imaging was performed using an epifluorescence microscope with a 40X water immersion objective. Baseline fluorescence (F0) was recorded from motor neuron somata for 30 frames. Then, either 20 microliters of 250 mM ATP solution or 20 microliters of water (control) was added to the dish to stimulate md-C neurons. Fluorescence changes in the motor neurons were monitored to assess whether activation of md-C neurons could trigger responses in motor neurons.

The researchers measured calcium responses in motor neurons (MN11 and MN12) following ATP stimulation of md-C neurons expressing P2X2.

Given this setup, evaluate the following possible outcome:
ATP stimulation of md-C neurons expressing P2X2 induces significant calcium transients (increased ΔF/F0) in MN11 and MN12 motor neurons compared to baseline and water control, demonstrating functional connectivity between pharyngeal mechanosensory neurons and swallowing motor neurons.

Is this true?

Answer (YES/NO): YES